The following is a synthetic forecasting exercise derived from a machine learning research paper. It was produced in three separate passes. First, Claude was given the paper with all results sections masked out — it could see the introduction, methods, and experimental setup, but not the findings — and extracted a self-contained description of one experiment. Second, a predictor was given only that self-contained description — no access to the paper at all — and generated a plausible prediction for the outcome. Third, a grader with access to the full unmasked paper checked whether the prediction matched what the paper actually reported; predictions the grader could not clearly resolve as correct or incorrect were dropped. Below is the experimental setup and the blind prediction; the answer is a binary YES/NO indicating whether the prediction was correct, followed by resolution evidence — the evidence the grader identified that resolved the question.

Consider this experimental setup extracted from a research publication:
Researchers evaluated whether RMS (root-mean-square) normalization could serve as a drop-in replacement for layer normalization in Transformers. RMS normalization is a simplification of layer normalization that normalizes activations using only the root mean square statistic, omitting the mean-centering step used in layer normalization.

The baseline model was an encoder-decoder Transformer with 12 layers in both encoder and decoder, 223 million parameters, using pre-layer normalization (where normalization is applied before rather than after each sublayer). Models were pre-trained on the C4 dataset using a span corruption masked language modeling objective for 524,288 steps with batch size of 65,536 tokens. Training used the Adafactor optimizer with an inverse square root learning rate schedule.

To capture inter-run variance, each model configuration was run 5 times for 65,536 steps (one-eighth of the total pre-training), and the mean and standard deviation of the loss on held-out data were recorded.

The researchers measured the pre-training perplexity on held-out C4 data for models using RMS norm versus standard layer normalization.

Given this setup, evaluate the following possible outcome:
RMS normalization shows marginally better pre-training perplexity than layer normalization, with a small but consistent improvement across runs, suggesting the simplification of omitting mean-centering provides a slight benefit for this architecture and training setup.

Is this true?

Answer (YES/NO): YES